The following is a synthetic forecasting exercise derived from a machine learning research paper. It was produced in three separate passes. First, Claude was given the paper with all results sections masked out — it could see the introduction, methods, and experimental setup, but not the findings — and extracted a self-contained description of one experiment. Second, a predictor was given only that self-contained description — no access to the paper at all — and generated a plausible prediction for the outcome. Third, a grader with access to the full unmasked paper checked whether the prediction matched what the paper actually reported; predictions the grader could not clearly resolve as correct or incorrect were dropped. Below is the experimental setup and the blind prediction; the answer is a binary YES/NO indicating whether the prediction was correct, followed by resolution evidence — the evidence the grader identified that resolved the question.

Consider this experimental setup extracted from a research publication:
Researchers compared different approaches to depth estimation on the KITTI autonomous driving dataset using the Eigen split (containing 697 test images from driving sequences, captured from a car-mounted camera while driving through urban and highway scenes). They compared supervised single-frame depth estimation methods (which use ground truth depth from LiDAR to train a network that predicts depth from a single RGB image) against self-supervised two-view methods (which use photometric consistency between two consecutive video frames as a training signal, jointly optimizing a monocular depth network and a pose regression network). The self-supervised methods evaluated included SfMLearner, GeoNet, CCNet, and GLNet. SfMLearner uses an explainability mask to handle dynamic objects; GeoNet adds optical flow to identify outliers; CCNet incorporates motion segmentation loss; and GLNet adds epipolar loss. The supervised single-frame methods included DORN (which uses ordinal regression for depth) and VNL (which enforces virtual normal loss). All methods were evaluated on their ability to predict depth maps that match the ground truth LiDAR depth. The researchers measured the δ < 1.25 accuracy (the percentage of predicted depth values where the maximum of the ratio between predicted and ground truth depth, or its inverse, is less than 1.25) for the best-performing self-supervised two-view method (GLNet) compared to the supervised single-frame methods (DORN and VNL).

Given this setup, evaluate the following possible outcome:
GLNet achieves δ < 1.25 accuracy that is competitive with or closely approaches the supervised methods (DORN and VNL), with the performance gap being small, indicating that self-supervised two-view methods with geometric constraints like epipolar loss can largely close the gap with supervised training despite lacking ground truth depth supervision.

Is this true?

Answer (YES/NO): NO